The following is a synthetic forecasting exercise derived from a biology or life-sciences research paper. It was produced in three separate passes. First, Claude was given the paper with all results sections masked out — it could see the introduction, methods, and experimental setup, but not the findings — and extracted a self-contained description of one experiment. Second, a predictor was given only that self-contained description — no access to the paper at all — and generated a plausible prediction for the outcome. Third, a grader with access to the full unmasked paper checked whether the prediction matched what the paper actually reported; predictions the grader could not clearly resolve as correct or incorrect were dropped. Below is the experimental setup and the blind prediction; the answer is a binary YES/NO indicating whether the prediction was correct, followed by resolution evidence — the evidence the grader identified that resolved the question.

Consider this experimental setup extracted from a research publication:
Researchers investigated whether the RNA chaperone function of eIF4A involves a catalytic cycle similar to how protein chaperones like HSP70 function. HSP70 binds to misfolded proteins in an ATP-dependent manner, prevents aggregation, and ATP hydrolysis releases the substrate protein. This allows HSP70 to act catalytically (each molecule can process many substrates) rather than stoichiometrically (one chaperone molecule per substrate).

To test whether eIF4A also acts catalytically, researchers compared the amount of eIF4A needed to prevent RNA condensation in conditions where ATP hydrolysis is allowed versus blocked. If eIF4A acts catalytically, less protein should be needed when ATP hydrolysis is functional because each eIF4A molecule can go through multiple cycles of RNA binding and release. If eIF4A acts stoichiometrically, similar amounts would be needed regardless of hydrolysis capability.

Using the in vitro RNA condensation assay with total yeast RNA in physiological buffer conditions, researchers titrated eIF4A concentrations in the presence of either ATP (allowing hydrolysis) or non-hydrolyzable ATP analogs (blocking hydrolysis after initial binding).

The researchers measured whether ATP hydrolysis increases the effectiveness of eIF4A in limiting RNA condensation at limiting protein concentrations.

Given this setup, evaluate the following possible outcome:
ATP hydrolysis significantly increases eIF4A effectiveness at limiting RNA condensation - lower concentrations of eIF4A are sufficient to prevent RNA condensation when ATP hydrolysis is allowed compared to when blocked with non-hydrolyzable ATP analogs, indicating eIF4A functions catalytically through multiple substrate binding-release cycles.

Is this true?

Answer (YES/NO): YES